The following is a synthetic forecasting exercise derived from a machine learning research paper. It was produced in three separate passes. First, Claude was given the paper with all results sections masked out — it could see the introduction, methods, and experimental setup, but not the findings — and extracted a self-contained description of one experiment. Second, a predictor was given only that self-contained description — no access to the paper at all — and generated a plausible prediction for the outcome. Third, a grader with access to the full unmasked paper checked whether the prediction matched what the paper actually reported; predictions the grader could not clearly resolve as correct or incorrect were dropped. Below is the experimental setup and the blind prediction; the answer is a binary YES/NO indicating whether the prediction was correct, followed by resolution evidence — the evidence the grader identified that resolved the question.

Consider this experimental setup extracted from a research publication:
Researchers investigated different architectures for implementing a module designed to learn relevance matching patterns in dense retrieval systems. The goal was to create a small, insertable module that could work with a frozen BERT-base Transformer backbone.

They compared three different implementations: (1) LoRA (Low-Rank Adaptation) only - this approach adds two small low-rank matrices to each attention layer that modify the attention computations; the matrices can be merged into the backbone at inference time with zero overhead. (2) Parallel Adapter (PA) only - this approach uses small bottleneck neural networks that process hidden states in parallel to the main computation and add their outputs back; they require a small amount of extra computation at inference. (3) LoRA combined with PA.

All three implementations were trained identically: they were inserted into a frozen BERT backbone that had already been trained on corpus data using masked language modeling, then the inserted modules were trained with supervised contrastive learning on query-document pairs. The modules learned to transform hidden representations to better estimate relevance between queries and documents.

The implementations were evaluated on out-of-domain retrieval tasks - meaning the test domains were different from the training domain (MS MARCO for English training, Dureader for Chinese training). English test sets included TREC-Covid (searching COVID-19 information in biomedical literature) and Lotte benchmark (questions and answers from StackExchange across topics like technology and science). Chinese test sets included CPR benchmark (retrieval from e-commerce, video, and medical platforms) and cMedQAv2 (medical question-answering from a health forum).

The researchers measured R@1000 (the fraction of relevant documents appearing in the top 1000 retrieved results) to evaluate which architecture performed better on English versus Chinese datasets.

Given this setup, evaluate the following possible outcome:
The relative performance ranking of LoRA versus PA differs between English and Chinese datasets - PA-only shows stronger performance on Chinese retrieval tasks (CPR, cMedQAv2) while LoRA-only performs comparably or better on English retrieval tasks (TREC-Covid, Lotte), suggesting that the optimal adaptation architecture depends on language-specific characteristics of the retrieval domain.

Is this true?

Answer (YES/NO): YES